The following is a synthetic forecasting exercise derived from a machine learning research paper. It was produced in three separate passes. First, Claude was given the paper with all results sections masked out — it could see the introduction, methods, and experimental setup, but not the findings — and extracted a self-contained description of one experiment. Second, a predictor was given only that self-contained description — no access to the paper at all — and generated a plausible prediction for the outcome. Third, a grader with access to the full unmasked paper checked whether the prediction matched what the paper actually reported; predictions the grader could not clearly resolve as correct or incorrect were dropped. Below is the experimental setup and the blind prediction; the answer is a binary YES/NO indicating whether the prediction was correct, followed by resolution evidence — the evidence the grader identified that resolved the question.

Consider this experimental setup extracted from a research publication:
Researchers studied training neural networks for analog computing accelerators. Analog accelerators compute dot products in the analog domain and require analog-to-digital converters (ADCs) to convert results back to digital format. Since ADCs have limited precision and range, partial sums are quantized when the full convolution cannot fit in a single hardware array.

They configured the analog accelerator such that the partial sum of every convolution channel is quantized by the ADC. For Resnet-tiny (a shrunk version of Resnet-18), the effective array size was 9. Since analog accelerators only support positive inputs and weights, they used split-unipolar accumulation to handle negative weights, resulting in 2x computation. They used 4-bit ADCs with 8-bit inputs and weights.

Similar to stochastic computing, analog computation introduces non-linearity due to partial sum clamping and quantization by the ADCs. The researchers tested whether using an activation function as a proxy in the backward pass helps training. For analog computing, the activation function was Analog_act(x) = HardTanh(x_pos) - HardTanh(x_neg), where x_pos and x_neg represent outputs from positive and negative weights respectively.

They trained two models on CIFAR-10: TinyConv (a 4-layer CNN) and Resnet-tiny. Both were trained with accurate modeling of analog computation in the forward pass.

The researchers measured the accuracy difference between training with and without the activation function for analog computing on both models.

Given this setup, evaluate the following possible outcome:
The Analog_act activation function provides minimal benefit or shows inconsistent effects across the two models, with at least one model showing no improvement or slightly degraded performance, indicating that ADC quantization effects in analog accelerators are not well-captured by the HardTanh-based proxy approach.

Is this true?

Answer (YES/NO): NO